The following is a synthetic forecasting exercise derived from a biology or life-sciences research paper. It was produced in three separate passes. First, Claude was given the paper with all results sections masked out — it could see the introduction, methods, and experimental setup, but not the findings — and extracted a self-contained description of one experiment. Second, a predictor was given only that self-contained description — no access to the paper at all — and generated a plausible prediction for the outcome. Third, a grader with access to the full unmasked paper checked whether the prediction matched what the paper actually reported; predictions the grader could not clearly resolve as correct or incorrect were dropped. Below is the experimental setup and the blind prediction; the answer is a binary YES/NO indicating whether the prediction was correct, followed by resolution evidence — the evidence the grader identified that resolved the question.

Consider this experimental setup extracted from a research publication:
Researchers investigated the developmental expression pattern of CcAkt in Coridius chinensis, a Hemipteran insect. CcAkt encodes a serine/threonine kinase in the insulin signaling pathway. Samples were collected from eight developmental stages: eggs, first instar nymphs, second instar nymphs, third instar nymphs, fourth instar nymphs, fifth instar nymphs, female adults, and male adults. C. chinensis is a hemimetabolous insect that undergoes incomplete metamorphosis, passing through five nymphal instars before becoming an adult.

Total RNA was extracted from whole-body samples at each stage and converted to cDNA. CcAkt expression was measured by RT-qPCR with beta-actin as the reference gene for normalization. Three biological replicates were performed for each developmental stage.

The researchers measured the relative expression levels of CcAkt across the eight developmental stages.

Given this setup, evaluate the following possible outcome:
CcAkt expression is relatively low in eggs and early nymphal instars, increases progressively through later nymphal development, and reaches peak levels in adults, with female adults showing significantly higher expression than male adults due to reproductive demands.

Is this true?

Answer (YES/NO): NO